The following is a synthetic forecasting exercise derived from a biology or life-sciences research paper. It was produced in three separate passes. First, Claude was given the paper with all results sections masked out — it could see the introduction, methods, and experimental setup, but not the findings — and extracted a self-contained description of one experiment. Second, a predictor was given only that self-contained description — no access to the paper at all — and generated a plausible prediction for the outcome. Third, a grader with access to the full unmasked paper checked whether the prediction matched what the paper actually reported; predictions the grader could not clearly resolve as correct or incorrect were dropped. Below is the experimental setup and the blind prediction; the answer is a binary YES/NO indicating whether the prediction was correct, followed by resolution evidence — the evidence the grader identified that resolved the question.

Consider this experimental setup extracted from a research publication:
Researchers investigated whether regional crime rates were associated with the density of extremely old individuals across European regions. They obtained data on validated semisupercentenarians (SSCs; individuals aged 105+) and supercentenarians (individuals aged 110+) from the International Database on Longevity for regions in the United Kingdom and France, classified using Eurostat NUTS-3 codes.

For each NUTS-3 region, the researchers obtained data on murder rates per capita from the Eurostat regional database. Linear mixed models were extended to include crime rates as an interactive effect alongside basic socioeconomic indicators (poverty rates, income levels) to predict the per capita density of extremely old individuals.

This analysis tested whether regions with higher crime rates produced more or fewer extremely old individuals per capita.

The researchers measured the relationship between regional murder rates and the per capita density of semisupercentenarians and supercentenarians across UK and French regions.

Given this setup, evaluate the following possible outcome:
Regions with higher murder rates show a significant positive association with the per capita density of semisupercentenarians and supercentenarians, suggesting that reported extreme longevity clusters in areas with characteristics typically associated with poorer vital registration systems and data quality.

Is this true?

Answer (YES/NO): YES